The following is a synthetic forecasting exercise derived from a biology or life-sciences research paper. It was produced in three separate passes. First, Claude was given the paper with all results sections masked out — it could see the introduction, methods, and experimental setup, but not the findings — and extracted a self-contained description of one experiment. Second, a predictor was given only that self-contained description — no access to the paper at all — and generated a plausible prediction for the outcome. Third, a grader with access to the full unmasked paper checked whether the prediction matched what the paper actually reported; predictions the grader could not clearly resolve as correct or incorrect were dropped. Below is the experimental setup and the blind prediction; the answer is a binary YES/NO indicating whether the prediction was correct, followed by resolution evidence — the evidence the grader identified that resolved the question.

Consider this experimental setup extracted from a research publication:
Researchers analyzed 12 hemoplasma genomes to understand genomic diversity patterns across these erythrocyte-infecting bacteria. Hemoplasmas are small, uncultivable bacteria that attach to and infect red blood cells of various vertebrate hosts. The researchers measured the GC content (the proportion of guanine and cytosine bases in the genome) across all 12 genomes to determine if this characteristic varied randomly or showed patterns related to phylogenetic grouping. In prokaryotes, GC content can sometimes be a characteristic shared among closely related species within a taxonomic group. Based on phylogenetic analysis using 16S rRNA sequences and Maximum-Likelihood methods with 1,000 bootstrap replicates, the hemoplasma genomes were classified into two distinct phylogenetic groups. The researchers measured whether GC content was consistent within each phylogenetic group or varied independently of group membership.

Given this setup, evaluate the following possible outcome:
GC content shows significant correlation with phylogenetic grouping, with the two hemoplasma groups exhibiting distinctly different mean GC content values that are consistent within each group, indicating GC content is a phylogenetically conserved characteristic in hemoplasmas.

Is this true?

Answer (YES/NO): NO